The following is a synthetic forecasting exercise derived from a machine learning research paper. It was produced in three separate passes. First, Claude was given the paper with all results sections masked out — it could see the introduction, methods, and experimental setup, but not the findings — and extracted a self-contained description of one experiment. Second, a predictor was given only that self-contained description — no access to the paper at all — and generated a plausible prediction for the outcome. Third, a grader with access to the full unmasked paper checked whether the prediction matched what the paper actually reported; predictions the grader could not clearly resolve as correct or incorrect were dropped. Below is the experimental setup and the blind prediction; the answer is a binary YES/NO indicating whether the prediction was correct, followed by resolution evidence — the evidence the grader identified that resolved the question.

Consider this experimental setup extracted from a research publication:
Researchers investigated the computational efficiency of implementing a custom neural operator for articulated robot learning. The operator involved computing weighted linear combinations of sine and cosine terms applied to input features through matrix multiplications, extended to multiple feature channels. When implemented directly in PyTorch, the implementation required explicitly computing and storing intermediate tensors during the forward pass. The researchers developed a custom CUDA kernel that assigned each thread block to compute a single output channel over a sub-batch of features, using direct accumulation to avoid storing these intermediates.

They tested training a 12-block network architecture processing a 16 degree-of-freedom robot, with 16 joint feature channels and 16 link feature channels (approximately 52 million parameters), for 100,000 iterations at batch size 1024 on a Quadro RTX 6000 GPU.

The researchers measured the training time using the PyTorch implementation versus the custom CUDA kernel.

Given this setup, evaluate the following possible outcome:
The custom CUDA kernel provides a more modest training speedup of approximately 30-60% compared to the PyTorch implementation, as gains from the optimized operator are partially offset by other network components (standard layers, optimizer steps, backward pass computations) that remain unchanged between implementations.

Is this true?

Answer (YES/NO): NO